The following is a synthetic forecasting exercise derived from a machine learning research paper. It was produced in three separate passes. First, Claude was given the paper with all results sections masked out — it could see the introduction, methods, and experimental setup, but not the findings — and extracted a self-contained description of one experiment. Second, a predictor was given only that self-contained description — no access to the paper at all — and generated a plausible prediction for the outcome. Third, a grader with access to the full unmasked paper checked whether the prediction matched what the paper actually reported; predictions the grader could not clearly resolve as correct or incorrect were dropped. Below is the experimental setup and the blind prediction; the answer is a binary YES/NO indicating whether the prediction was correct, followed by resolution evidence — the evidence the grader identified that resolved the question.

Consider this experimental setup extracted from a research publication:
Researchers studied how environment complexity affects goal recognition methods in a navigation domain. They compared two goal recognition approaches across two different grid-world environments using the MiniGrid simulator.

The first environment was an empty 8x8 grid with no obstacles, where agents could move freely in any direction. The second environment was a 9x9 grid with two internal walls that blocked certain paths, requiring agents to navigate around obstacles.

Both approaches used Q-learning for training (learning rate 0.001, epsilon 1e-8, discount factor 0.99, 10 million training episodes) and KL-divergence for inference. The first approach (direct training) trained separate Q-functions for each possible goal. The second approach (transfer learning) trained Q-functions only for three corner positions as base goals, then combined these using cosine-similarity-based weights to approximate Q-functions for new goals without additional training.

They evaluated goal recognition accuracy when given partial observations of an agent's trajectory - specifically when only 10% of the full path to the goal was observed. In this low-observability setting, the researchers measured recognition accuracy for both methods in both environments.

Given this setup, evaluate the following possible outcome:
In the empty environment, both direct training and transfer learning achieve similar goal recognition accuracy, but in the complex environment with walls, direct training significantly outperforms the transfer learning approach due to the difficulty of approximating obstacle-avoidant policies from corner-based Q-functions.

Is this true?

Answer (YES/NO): NO